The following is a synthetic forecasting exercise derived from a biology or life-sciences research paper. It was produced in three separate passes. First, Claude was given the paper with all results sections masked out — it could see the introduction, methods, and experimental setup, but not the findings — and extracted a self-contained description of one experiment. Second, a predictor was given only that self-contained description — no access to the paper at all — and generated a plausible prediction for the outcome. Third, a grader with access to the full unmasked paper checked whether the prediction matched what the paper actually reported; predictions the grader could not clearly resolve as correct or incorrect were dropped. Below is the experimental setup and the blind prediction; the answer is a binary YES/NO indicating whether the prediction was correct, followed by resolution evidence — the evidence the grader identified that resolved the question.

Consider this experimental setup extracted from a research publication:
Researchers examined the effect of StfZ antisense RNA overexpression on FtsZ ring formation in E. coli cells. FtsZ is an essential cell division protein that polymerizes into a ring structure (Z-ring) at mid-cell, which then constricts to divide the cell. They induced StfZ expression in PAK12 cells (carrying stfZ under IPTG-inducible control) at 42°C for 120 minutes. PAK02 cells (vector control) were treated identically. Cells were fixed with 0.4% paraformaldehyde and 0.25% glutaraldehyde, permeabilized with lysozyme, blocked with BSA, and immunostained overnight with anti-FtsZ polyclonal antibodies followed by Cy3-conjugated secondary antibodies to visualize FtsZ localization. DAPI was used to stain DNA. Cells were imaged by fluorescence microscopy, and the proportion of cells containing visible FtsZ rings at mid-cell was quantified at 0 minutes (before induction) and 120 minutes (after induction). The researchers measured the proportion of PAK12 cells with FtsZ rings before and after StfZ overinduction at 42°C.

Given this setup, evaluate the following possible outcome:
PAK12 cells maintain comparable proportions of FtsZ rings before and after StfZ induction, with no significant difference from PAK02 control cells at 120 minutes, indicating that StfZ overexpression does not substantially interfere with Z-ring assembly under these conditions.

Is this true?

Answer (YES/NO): NO